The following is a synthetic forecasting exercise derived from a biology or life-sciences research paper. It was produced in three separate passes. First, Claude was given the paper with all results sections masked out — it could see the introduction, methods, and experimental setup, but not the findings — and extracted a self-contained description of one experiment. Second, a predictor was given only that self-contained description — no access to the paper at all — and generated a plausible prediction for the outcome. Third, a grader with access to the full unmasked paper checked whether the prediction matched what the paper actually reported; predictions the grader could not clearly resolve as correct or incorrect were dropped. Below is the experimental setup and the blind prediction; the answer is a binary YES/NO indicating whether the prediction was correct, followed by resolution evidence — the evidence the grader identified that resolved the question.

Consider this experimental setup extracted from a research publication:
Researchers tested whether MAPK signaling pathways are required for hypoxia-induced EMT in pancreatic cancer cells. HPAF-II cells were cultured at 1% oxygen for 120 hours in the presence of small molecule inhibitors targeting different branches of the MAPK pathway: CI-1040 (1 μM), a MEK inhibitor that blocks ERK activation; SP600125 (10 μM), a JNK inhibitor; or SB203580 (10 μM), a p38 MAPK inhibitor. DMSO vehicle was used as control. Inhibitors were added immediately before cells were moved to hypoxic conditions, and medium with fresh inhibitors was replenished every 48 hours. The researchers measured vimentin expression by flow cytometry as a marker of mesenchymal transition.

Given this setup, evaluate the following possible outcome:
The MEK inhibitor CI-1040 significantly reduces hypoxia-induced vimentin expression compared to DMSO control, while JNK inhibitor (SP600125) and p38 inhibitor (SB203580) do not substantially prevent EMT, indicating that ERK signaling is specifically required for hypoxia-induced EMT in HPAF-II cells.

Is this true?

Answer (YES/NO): NO